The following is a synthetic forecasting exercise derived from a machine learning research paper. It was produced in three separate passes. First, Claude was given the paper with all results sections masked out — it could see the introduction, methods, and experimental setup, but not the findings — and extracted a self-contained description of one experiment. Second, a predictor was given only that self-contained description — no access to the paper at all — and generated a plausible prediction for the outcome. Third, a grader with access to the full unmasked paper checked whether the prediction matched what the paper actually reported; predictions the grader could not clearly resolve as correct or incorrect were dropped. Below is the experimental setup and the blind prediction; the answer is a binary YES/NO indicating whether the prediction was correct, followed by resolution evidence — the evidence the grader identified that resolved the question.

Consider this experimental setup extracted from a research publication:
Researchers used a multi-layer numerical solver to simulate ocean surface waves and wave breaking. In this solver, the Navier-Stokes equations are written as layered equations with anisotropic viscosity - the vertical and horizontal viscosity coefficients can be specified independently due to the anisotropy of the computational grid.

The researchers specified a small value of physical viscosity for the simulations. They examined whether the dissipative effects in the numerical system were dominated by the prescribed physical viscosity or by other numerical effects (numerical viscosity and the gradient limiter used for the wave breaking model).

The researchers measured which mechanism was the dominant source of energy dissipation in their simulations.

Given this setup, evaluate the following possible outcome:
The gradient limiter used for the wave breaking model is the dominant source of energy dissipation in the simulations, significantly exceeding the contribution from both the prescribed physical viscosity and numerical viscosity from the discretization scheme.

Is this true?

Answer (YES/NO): NO